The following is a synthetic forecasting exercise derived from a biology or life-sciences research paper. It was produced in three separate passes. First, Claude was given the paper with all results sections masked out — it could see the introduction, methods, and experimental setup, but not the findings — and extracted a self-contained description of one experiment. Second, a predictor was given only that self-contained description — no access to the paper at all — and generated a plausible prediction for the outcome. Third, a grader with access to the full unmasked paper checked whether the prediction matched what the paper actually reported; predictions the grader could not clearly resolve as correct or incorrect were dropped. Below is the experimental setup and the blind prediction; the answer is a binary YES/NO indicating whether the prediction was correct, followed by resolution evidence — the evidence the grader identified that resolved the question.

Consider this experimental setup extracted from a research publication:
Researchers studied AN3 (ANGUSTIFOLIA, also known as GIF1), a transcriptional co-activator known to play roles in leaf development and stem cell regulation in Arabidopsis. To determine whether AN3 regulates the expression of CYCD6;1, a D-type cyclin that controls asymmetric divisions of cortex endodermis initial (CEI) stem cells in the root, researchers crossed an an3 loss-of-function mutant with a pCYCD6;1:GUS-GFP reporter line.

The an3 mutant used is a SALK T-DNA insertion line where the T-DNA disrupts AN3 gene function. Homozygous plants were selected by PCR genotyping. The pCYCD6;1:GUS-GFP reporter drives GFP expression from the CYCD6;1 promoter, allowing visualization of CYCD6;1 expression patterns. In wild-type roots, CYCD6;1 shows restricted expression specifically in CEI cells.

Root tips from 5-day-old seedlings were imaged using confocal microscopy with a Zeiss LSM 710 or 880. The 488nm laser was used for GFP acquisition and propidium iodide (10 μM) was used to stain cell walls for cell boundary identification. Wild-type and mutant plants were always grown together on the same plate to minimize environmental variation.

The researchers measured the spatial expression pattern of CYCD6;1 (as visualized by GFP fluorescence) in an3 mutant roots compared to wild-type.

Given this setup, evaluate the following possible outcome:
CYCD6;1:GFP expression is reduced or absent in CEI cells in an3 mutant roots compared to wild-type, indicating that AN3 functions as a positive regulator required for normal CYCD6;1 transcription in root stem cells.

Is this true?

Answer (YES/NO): NO